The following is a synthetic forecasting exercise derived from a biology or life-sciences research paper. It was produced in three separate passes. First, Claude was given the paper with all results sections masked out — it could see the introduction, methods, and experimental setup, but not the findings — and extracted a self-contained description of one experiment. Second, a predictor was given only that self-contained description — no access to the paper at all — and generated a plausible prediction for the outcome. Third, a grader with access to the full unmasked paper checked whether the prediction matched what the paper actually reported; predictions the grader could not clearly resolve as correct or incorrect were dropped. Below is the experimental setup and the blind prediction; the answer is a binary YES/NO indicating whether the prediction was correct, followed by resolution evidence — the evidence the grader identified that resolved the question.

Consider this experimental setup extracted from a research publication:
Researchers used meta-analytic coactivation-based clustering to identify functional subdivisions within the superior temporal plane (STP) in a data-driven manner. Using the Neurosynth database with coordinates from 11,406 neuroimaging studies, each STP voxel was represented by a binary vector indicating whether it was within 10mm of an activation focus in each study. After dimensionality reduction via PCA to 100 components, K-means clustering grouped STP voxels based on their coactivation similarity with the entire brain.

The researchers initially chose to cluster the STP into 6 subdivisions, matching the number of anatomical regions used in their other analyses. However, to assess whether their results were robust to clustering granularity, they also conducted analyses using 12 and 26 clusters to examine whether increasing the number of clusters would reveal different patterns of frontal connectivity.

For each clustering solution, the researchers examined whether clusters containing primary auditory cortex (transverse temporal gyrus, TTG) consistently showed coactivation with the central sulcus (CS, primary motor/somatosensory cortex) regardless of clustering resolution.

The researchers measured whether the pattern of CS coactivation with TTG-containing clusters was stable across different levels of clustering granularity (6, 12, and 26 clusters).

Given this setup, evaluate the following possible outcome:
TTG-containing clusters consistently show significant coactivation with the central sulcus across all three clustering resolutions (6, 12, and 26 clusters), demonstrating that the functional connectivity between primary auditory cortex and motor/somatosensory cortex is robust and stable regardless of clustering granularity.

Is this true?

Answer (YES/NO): YES